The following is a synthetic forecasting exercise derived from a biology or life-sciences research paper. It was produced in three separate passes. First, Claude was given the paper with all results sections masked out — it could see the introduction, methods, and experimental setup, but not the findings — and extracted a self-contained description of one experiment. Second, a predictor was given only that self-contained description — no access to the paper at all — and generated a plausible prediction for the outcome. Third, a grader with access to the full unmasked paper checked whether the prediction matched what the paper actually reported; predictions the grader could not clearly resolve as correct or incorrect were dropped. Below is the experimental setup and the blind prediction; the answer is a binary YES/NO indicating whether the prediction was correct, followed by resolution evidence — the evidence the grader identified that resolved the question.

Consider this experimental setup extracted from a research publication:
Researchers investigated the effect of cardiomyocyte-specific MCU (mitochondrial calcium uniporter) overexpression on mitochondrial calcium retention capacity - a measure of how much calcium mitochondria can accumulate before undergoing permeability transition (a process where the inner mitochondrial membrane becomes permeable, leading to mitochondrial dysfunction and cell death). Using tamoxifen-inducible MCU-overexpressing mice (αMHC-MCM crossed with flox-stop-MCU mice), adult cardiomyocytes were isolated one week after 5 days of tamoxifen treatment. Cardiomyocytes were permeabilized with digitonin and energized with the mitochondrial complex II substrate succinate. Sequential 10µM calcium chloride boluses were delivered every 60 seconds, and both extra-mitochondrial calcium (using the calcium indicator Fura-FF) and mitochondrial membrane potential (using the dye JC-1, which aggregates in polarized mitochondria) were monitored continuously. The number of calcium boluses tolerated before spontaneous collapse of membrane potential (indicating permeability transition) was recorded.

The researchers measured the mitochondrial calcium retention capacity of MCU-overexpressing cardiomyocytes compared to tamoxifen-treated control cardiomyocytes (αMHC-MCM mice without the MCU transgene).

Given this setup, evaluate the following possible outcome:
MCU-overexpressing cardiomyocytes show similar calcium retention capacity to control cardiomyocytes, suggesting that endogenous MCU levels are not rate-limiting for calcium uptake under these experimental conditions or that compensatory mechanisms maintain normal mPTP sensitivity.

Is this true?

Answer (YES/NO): NO